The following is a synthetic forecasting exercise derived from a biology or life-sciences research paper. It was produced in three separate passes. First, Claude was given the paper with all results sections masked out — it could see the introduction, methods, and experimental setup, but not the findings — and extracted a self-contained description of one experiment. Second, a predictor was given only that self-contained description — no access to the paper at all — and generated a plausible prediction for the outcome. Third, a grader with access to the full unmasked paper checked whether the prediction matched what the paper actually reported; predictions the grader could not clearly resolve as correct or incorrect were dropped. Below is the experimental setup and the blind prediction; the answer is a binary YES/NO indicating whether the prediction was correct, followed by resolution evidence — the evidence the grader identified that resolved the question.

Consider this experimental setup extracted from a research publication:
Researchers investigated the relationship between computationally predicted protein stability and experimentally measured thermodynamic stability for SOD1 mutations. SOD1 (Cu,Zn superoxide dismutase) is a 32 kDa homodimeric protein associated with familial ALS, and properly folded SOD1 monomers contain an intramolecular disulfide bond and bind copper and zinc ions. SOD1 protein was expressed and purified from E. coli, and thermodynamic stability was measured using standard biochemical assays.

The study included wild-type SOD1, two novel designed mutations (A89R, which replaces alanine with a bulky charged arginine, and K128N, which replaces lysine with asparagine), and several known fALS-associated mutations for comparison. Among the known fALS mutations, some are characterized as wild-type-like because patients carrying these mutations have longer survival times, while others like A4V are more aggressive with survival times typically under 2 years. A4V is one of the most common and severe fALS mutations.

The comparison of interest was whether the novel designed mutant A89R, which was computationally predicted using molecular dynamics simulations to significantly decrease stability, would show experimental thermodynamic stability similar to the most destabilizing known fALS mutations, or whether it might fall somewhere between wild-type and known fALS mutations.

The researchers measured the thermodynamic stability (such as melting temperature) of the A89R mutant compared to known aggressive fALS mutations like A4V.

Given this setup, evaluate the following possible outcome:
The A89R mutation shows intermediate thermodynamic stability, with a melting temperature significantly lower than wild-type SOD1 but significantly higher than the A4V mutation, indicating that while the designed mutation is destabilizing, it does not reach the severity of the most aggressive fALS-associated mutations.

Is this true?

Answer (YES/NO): NO